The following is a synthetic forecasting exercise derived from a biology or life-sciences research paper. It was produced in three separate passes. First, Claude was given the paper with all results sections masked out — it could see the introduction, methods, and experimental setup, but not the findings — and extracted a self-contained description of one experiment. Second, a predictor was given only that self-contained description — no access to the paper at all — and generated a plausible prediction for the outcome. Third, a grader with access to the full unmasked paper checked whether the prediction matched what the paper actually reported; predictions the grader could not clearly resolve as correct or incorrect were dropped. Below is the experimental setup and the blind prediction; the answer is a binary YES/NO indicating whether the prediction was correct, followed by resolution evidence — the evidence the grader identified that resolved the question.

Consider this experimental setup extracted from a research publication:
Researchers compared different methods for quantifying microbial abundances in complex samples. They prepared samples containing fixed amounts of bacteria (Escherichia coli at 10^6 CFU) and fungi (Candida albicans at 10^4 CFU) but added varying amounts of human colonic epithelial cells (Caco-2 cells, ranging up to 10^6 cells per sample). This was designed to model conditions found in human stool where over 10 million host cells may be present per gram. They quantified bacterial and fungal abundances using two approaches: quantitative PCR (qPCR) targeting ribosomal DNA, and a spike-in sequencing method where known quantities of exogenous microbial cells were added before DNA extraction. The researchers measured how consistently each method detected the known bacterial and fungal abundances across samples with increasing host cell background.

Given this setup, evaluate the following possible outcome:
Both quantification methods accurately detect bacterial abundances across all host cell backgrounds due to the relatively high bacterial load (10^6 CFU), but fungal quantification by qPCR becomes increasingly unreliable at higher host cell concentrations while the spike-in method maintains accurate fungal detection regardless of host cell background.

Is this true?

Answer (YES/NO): NO